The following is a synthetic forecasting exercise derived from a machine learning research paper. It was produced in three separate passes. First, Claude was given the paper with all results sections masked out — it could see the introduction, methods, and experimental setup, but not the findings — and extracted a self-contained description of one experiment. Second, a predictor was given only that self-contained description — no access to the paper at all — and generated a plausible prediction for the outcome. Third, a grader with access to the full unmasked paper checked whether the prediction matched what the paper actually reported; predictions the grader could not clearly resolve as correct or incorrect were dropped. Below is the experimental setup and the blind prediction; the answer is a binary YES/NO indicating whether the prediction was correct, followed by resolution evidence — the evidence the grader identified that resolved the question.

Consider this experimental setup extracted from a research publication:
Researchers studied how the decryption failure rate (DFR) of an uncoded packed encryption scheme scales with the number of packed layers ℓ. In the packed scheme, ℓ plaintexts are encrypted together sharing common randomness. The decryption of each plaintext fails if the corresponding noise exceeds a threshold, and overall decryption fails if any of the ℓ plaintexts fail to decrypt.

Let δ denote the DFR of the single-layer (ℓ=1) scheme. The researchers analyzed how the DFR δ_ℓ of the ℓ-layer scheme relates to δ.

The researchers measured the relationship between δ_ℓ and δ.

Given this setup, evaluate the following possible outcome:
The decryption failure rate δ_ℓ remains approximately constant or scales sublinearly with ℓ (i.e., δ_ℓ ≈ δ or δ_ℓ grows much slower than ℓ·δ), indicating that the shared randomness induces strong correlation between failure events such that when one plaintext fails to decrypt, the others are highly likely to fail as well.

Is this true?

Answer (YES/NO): NO